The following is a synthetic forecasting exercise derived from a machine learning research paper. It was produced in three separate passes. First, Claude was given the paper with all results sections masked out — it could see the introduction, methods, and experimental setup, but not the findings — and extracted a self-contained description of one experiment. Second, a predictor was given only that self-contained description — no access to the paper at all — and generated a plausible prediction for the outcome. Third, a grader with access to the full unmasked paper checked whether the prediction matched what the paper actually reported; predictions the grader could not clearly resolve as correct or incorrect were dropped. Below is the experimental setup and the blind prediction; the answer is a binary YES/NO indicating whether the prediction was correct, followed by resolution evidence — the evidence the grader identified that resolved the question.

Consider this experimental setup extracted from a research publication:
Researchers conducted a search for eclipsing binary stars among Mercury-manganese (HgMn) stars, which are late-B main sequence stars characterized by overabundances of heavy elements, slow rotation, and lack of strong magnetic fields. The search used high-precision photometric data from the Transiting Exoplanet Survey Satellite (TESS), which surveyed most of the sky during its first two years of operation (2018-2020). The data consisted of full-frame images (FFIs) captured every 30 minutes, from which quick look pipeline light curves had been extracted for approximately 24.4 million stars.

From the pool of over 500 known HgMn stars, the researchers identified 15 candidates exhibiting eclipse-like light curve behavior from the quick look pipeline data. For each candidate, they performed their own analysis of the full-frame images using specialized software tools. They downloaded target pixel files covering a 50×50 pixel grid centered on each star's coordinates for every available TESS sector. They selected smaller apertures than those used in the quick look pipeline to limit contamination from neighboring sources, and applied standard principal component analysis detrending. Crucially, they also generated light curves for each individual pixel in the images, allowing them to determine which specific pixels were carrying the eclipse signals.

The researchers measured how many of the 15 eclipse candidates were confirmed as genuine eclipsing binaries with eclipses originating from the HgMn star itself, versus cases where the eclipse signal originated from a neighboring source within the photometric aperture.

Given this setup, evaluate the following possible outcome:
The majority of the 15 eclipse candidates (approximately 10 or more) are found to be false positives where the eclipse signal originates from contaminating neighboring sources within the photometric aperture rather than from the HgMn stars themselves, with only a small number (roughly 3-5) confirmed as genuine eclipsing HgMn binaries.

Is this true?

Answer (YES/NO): NO